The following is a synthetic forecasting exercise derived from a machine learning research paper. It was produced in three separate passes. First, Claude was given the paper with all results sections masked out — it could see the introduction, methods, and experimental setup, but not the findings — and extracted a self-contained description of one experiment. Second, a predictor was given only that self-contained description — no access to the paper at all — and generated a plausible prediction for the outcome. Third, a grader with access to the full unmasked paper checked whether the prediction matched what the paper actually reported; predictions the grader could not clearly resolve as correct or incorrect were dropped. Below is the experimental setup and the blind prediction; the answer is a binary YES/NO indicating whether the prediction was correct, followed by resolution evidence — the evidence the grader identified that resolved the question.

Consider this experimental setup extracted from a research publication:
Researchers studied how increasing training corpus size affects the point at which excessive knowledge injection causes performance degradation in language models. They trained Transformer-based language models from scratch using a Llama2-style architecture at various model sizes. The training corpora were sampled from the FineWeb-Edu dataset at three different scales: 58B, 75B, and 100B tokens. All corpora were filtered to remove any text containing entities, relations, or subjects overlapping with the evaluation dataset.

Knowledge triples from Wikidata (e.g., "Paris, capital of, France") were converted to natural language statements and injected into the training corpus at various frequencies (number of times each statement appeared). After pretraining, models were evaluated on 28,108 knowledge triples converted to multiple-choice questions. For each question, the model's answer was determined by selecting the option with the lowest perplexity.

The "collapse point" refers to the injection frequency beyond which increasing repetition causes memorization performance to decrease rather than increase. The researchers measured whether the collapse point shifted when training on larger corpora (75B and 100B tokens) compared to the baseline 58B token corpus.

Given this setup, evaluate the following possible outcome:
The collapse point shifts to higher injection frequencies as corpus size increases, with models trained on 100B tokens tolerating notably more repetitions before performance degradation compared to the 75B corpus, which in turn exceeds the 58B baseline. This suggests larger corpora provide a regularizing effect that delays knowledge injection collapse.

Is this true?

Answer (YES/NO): YES